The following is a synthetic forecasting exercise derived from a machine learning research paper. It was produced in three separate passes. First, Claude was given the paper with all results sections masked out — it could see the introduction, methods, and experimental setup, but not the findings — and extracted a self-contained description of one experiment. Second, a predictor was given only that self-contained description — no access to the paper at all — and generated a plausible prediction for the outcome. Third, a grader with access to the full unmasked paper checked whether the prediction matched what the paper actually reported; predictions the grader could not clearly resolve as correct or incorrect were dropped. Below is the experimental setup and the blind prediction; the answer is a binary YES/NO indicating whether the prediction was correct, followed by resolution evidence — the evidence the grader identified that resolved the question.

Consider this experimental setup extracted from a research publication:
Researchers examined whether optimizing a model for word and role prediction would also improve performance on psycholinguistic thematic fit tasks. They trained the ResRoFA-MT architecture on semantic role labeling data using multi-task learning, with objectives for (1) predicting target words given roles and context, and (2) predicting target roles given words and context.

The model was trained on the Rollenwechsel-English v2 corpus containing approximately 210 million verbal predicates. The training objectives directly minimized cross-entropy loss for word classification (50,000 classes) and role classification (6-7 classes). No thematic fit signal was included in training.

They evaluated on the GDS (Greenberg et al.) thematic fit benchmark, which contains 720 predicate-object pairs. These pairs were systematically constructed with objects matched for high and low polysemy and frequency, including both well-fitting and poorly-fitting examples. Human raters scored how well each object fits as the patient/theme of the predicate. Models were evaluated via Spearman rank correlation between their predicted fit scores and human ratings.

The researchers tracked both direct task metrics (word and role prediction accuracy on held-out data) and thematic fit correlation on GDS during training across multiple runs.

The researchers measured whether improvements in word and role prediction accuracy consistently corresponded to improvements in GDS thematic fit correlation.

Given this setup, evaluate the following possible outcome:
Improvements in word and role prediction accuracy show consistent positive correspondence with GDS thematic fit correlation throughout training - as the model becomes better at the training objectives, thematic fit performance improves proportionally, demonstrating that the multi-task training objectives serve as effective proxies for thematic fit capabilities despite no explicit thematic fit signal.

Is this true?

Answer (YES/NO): NO